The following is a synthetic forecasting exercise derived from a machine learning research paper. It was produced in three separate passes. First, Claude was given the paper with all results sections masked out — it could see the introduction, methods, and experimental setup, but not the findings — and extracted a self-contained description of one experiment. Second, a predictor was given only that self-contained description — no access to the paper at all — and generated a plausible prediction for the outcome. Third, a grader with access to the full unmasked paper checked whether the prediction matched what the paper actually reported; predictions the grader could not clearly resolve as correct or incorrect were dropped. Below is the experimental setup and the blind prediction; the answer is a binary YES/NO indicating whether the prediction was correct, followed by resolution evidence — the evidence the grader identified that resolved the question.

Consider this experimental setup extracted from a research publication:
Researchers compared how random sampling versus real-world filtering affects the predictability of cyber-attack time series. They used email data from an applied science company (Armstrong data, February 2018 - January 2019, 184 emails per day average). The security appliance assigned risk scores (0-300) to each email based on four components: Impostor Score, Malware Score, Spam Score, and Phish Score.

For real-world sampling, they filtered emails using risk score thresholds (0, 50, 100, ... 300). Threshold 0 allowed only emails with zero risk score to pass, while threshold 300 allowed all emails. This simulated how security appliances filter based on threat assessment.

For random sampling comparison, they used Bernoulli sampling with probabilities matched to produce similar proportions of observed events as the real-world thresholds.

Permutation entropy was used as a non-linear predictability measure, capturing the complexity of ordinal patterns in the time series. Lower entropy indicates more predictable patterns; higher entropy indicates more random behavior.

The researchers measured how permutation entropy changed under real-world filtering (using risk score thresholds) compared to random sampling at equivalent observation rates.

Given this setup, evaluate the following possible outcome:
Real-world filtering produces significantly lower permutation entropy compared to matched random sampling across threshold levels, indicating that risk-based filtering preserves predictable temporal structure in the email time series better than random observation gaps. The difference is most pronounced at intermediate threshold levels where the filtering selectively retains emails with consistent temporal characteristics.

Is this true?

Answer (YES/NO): NO